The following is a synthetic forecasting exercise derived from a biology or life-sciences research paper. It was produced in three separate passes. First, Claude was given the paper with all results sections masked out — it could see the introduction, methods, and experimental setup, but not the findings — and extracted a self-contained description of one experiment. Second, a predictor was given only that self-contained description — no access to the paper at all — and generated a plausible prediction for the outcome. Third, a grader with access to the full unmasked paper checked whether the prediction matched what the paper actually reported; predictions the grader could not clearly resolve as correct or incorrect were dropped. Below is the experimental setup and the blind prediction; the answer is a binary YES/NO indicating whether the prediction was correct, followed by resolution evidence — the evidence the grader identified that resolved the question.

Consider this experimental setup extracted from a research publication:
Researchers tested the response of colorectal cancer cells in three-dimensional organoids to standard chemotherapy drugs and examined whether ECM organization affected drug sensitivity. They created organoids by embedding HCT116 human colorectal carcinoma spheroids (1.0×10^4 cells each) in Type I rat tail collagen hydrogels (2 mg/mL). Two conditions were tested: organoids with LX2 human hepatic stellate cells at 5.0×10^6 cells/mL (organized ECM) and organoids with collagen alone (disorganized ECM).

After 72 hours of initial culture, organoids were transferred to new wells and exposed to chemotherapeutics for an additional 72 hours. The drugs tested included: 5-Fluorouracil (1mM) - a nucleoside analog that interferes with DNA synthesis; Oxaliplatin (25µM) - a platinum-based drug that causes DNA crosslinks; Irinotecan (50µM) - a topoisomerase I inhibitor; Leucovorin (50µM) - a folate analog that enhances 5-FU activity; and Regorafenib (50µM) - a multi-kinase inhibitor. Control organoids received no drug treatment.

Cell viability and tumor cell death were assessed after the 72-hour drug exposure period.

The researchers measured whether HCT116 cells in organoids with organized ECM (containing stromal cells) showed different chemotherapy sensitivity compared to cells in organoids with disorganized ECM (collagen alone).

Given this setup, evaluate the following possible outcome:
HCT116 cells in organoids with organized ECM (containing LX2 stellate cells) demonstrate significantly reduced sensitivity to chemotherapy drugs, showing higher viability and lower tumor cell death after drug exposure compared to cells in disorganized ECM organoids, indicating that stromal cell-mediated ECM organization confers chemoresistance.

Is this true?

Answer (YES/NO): YES